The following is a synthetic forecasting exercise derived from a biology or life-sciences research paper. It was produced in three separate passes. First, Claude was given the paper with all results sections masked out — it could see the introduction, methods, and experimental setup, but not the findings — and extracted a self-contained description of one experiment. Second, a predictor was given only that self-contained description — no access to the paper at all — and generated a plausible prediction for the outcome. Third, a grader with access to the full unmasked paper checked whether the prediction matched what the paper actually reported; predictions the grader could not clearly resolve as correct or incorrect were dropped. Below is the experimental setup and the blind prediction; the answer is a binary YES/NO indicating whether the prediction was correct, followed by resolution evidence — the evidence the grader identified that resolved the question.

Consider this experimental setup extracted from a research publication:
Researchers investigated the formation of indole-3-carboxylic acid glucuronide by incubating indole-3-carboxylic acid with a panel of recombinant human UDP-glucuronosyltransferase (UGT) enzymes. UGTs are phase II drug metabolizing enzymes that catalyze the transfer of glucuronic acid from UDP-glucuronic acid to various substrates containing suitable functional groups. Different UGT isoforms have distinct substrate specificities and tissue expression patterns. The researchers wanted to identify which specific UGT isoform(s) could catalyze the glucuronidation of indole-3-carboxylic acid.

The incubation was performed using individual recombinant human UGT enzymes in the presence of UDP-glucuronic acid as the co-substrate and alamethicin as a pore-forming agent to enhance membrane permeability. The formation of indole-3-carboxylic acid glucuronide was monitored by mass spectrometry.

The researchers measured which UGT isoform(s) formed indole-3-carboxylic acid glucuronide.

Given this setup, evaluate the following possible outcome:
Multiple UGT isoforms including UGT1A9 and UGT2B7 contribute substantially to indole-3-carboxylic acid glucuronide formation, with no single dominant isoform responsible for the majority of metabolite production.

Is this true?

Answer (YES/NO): NO